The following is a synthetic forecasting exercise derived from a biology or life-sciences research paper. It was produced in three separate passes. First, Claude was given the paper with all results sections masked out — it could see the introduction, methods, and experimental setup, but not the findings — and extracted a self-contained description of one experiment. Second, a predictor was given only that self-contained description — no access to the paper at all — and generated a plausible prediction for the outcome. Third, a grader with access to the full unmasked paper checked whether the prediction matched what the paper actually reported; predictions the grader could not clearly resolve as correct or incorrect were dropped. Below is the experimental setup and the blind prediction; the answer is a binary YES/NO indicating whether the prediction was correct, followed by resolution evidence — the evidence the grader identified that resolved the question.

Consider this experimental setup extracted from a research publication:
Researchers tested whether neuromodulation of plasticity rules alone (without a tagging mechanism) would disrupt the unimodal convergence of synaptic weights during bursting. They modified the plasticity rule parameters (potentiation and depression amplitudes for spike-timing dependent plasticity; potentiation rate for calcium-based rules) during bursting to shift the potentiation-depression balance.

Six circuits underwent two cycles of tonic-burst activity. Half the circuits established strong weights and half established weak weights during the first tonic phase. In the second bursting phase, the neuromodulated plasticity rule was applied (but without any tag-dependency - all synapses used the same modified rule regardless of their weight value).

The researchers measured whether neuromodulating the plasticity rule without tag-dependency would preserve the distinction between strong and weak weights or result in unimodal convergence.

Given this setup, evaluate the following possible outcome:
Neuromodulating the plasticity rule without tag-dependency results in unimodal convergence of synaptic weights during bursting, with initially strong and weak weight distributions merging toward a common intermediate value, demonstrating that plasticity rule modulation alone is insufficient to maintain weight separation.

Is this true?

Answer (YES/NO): NO